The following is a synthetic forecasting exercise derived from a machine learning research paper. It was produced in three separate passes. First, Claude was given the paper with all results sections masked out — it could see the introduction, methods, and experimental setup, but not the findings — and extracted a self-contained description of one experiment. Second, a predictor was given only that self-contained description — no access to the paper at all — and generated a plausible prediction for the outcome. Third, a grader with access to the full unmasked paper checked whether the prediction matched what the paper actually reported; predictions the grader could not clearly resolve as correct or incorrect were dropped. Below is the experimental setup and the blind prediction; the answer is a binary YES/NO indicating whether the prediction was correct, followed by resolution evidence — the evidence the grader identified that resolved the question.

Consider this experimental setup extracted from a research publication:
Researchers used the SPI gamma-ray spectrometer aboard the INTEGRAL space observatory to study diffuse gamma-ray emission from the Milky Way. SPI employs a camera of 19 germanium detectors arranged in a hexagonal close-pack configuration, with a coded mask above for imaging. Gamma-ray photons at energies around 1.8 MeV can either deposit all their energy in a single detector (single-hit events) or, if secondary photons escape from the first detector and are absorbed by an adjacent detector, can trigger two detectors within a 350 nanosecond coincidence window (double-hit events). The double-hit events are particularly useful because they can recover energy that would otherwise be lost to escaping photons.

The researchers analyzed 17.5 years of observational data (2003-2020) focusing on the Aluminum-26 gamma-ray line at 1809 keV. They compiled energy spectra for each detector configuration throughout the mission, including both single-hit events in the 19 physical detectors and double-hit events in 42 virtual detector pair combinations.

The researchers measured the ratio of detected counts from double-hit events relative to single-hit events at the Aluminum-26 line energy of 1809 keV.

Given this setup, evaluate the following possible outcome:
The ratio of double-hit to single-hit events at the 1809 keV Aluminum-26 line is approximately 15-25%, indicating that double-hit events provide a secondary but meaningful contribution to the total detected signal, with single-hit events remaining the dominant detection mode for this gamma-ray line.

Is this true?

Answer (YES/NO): NO